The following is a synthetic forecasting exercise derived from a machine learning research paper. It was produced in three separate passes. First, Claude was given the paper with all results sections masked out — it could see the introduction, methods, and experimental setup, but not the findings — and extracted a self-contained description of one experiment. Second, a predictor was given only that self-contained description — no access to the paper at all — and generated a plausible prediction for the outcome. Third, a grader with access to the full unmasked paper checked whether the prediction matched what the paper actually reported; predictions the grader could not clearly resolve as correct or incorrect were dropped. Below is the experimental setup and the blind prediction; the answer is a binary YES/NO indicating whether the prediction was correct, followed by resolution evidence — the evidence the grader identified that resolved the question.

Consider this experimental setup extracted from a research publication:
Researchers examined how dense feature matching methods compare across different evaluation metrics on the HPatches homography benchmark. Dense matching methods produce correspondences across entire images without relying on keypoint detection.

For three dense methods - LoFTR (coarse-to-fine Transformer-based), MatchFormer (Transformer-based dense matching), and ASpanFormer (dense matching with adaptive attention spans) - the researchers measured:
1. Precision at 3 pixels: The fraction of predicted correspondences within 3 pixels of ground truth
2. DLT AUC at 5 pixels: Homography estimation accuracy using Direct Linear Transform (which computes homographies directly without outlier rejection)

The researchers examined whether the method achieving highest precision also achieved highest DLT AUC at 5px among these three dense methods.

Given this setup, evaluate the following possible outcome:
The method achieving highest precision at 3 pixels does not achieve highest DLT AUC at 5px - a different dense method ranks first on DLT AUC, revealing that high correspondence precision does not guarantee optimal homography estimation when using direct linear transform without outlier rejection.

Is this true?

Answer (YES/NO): NO